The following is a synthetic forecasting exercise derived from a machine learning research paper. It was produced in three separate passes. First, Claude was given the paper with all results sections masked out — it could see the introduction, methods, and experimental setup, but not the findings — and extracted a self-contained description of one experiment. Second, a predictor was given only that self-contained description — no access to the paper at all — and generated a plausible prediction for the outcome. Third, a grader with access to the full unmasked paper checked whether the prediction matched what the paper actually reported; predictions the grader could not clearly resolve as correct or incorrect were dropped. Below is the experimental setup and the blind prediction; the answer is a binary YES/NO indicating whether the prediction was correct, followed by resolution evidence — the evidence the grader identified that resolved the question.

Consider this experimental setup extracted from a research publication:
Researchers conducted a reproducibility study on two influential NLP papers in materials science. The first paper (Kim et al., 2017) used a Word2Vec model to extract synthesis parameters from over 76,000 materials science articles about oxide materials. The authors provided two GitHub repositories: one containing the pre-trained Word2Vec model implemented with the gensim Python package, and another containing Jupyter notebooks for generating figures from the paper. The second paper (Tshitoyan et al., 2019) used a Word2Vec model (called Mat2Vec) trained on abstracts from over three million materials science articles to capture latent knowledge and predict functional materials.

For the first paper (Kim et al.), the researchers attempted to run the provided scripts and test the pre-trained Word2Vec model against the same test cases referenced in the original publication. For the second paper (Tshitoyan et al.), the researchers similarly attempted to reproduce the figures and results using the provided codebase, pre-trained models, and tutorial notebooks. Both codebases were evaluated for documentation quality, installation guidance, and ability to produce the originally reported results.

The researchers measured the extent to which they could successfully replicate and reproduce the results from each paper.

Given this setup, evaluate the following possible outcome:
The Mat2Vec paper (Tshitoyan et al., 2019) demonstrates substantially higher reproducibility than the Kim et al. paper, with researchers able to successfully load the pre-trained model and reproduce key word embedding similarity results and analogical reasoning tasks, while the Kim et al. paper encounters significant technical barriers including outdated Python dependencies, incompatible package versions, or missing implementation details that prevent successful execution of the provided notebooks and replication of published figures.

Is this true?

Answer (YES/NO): NO